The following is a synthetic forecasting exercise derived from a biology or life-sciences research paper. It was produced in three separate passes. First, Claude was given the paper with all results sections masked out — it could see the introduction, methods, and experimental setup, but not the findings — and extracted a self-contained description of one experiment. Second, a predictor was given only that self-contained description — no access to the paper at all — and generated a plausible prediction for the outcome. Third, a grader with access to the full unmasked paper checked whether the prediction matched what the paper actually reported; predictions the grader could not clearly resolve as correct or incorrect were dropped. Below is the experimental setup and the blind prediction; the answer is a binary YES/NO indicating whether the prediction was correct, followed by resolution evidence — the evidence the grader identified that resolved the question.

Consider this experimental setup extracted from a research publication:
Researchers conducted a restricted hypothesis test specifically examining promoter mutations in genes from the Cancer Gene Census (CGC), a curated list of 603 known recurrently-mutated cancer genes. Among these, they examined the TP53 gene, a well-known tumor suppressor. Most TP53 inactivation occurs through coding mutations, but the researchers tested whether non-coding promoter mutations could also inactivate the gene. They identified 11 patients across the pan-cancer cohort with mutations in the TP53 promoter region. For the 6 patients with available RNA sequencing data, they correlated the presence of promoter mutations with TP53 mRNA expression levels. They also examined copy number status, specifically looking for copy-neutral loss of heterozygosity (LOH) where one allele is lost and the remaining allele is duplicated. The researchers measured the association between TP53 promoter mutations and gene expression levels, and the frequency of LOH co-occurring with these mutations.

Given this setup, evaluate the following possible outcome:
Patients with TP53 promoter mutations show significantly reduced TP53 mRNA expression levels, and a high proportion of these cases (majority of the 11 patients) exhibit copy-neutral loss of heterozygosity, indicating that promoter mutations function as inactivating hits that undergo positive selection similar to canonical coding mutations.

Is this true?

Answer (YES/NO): YES